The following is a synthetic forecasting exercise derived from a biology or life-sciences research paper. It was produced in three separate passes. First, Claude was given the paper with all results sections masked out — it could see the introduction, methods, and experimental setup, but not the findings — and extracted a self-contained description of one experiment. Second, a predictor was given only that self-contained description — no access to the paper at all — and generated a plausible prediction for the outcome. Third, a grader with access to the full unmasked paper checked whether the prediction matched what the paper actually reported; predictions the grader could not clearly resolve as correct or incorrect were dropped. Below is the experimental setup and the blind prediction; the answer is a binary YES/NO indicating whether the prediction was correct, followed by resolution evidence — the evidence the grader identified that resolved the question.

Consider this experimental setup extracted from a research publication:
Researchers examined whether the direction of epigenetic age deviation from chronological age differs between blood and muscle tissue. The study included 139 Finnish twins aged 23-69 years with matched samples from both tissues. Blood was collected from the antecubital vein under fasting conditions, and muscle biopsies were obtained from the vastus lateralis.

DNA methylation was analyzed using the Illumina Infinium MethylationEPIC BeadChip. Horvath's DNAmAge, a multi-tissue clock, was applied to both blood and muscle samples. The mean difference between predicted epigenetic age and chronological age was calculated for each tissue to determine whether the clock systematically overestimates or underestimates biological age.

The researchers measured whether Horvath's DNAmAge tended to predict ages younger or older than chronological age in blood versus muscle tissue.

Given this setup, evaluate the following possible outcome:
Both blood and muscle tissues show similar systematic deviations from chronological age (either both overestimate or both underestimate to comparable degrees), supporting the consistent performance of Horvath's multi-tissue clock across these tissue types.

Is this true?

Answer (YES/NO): NO